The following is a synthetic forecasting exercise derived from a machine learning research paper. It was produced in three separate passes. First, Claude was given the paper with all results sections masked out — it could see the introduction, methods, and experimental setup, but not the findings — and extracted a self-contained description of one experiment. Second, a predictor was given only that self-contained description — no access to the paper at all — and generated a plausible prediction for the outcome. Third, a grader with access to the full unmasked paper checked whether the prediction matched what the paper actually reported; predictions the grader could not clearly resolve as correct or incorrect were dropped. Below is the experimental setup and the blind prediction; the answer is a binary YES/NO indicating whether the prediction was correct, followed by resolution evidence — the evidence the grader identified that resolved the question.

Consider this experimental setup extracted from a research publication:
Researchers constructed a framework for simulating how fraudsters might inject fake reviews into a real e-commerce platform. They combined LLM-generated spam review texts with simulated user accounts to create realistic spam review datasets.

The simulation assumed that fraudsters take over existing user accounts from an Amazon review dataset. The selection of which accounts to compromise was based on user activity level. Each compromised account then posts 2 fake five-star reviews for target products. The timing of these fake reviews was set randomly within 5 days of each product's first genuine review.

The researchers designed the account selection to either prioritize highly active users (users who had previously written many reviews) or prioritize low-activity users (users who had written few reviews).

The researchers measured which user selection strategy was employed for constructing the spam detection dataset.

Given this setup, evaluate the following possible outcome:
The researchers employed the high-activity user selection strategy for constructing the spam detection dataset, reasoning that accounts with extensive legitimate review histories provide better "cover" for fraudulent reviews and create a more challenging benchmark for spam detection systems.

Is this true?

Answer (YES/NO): YES